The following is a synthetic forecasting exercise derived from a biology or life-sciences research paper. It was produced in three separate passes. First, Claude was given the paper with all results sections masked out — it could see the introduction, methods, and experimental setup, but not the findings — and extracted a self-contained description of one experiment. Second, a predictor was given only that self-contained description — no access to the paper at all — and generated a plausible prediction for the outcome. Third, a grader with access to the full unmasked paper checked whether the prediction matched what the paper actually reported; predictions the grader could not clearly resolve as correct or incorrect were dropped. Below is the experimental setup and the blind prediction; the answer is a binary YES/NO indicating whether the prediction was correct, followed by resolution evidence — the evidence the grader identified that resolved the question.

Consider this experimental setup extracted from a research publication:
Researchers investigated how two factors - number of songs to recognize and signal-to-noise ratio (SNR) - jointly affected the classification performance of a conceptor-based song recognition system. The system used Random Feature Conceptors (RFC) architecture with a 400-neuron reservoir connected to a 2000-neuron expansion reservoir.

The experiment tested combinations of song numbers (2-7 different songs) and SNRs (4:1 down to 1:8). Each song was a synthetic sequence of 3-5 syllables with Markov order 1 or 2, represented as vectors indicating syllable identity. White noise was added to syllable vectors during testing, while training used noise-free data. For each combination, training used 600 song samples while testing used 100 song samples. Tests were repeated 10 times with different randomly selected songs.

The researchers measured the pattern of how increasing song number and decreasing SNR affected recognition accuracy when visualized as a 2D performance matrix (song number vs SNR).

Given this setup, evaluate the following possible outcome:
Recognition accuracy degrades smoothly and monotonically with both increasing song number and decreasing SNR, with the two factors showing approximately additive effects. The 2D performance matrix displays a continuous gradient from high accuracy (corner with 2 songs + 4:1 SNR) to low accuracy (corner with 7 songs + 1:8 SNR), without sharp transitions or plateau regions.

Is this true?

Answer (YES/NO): YES